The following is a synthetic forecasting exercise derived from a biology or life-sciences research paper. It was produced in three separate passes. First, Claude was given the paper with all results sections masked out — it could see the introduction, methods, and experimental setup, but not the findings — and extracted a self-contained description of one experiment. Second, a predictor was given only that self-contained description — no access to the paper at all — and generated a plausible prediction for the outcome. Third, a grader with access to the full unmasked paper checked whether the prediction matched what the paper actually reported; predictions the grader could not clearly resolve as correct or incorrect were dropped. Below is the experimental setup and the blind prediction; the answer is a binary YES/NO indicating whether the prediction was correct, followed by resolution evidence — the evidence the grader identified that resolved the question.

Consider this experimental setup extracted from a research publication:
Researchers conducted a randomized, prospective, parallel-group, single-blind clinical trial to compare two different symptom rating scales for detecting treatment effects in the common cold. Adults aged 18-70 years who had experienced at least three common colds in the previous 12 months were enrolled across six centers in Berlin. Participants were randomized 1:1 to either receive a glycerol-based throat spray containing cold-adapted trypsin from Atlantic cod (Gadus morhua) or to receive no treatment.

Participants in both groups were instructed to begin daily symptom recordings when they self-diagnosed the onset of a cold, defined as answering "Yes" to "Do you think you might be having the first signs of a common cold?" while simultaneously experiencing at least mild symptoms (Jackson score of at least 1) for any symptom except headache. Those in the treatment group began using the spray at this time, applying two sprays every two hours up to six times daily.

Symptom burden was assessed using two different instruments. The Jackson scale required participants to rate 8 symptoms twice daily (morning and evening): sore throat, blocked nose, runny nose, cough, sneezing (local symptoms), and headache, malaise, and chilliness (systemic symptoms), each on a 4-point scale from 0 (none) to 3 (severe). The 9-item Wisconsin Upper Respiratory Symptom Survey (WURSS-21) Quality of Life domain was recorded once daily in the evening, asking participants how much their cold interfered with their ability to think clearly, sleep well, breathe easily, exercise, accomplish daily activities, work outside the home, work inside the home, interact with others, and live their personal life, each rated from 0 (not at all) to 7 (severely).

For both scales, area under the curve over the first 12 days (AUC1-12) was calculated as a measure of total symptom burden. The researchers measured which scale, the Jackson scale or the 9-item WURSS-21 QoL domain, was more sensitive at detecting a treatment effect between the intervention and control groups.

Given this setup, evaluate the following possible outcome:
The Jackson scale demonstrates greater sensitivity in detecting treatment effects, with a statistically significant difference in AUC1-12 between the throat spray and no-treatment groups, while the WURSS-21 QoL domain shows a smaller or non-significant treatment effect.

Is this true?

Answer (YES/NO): NO